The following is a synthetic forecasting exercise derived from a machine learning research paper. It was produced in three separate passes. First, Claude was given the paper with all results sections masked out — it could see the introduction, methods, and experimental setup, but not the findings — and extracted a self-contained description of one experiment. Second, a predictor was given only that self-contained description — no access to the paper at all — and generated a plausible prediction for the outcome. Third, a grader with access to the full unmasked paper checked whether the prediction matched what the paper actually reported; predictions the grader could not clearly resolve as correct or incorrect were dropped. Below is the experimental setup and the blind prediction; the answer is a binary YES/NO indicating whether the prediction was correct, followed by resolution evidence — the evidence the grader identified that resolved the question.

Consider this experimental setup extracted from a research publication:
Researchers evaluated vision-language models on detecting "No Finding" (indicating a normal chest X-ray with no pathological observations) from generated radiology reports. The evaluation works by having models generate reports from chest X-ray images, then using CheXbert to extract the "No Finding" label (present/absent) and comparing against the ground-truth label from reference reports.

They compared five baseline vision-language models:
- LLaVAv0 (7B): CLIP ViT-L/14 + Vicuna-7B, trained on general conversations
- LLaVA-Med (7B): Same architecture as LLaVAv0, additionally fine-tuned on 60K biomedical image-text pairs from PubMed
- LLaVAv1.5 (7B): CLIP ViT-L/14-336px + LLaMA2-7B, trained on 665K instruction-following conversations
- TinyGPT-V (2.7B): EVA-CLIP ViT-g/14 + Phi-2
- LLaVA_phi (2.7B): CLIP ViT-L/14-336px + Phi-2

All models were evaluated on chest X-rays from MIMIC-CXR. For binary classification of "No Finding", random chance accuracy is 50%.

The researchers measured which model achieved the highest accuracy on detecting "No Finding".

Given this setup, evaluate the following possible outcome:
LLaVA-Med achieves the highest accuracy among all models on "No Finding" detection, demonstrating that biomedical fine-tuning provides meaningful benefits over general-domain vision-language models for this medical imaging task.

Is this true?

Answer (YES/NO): NO